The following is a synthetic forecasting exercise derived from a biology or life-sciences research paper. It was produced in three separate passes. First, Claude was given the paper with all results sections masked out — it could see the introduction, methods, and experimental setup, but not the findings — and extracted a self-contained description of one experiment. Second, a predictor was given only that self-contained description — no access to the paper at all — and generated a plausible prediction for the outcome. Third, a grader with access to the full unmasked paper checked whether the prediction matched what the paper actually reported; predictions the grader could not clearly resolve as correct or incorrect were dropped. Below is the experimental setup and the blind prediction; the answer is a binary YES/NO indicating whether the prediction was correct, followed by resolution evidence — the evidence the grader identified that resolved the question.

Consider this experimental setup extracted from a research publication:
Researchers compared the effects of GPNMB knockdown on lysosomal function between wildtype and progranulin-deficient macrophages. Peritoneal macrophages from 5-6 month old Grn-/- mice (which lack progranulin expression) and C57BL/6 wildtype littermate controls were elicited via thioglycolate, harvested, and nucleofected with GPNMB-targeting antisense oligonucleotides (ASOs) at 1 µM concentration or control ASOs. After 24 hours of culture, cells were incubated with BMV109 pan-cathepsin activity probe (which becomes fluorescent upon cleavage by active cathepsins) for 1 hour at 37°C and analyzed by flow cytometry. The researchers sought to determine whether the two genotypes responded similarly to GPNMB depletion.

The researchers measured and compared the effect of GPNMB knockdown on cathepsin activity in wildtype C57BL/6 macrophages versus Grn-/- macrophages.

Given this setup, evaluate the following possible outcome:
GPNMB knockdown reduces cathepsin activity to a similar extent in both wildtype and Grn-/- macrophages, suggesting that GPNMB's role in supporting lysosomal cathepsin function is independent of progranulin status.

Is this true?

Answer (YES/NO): NO